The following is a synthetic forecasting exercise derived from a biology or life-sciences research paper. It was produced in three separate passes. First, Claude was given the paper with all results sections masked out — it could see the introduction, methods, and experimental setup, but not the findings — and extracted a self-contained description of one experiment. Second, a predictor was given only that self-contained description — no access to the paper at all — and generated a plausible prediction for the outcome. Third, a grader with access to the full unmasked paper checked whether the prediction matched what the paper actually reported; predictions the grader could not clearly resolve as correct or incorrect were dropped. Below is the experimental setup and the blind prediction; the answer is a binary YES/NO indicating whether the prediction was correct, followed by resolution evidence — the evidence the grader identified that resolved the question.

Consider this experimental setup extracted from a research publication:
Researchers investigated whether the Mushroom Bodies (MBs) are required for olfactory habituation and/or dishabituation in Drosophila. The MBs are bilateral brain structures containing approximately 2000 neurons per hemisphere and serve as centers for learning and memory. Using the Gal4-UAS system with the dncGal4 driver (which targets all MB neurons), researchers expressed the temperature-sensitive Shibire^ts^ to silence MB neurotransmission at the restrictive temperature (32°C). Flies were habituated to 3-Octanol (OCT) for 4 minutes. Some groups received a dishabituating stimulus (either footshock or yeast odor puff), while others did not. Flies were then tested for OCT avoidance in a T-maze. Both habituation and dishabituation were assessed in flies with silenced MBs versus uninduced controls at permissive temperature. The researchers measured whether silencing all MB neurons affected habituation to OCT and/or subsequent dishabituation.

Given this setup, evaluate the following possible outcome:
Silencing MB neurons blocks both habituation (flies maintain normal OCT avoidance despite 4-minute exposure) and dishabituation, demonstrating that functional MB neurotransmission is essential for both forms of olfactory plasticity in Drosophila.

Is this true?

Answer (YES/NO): NO